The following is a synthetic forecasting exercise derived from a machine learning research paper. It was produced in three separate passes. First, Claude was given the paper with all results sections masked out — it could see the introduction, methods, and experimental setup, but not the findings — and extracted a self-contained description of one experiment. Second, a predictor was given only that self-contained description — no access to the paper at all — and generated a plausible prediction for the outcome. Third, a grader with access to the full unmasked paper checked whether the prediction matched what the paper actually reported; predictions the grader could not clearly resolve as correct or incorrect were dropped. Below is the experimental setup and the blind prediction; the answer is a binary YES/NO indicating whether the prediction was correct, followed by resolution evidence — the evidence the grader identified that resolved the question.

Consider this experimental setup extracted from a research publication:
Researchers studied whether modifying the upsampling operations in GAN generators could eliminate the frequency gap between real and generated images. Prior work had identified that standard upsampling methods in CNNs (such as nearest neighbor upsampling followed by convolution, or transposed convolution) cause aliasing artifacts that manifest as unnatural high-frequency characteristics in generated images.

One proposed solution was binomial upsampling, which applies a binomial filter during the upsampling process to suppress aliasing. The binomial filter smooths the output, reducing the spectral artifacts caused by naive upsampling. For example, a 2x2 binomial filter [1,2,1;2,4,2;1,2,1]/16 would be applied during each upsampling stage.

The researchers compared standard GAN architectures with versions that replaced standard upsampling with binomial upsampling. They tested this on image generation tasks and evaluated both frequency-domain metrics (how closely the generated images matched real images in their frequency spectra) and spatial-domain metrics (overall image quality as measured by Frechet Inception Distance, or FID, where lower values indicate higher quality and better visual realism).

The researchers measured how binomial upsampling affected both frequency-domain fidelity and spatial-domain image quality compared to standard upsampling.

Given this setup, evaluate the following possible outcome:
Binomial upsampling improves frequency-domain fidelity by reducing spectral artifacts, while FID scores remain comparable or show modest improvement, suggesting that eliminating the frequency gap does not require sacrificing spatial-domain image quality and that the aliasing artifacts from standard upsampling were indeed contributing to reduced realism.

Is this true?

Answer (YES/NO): NO